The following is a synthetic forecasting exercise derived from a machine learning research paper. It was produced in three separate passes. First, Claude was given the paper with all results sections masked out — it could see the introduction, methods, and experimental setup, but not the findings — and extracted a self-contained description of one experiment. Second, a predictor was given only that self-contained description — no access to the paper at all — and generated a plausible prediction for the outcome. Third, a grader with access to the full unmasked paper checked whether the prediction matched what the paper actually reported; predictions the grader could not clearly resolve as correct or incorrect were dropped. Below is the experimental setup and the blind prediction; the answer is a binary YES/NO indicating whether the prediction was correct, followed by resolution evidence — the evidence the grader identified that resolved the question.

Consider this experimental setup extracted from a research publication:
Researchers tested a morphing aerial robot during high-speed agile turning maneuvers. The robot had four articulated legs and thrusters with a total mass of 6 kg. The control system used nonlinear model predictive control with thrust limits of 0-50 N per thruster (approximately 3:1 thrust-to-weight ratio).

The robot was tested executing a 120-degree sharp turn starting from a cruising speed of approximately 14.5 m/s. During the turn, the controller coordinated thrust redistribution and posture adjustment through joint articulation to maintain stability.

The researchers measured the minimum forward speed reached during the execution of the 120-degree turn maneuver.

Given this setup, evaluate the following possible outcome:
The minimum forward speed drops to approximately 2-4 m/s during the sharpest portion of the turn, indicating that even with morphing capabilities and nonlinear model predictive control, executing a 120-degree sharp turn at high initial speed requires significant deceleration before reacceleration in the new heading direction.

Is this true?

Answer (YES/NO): NO